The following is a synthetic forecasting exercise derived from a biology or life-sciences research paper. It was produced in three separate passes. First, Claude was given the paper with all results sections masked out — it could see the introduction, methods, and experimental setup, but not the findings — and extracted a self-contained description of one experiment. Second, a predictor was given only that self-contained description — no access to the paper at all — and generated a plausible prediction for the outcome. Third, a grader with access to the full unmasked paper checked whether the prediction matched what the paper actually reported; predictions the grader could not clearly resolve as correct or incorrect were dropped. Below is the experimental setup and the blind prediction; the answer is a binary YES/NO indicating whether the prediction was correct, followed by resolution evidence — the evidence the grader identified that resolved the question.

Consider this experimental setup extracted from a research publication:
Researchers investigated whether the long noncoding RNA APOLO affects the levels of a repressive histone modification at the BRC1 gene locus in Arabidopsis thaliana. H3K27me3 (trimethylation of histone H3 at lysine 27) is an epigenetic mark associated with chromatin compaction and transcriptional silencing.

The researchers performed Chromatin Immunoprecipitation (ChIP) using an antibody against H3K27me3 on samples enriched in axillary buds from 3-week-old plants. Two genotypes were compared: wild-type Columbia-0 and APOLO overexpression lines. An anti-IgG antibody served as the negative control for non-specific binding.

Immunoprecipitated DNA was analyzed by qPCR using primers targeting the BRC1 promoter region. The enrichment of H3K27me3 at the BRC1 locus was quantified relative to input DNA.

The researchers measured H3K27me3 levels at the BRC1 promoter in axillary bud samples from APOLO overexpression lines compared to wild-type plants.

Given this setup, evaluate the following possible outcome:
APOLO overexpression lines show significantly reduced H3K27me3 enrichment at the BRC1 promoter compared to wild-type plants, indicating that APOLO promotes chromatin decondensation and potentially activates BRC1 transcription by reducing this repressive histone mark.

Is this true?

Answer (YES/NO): NO